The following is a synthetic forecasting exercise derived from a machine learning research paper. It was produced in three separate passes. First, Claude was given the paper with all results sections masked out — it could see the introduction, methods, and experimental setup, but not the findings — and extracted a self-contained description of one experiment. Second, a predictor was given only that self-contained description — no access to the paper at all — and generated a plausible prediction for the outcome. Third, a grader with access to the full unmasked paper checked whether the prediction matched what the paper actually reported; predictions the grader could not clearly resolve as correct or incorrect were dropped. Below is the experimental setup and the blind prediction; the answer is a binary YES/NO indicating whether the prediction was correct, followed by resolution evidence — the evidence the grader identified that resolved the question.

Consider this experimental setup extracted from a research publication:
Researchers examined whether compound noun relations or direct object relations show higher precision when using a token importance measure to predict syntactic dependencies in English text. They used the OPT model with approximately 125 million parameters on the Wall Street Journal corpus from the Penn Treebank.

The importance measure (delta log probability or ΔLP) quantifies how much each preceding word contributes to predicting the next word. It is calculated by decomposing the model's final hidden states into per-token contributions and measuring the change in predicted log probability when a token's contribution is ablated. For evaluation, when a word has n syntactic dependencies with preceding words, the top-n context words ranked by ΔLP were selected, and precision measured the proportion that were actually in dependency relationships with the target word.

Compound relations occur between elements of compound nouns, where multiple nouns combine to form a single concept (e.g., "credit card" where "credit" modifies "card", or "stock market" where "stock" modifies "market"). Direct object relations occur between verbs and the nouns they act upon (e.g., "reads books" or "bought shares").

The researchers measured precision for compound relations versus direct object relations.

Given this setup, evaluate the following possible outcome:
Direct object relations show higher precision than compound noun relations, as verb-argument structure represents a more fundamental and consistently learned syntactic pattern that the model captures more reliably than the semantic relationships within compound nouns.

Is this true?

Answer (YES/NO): NO